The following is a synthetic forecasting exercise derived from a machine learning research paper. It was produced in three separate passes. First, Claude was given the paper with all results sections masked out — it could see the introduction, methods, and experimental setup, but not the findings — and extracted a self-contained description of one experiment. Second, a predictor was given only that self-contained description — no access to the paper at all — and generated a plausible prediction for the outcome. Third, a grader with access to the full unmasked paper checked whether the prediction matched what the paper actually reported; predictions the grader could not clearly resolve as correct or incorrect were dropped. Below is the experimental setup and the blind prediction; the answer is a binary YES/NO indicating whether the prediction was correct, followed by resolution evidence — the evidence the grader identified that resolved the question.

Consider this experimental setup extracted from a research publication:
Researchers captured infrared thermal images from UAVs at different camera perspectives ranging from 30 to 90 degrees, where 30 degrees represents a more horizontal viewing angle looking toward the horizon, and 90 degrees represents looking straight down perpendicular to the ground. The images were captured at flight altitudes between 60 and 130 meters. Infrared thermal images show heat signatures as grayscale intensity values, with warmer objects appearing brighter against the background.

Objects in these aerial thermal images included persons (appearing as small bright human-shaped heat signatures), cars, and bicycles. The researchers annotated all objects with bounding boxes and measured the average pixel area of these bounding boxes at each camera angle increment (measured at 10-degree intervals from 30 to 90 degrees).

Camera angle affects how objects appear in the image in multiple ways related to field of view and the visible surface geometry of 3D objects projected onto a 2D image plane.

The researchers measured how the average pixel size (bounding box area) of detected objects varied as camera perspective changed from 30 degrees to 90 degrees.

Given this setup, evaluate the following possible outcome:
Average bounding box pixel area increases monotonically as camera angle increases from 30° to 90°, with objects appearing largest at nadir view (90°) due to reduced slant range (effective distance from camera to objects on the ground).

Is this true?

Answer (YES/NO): NO